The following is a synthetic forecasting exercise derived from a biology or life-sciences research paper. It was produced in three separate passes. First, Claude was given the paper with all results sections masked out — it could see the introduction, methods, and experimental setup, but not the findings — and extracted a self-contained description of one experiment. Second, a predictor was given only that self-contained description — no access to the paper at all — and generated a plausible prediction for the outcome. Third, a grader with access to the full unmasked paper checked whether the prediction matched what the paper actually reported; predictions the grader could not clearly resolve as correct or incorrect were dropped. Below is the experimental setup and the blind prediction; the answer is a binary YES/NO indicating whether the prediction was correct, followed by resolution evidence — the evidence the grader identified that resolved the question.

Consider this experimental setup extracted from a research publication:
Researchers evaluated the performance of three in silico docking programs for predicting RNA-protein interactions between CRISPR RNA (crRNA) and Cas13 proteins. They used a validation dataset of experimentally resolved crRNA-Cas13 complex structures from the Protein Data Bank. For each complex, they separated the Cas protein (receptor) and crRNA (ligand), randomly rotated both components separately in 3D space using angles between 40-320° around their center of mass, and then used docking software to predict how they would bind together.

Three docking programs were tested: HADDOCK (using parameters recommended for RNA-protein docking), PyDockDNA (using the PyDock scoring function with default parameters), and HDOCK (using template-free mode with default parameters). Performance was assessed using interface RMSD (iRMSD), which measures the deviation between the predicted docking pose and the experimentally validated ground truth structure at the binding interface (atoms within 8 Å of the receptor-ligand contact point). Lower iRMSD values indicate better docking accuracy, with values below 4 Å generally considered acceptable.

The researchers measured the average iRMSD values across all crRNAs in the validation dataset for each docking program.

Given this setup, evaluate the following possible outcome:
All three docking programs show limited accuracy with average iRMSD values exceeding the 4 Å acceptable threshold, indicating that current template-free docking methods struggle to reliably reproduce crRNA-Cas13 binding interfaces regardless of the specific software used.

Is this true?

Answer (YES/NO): NO